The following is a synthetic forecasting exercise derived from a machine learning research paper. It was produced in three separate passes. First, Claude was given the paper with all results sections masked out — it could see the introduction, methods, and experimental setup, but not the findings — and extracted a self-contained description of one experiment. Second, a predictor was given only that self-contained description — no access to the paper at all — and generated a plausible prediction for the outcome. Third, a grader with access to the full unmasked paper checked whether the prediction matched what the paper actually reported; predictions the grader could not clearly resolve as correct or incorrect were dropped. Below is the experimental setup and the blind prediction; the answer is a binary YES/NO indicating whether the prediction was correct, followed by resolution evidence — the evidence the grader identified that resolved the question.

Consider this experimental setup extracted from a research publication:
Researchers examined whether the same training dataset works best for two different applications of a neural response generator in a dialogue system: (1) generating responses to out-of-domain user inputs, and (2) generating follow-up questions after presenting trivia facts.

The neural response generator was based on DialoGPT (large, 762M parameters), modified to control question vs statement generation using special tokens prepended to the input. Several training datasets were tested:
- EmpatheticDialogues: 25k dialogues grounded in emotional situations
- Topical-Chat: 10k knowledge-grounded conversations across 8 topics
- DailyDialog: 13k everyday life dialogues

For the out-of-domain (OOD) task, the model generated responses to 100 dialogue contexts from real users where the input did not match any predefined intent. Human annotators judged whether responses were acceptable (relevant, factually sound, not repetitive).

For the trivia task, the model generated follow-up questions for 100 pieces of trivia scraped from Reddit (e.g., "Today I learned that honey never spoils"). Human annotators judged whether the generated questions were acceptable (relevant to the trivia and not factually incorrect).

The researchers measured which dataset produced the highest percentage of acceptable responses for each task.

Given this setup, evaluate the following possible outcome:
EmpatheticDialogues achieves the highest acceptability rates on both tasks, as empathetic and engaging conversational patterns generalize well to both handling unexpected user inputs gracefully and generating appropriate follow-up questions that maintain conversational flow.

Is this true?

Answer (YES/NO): NO